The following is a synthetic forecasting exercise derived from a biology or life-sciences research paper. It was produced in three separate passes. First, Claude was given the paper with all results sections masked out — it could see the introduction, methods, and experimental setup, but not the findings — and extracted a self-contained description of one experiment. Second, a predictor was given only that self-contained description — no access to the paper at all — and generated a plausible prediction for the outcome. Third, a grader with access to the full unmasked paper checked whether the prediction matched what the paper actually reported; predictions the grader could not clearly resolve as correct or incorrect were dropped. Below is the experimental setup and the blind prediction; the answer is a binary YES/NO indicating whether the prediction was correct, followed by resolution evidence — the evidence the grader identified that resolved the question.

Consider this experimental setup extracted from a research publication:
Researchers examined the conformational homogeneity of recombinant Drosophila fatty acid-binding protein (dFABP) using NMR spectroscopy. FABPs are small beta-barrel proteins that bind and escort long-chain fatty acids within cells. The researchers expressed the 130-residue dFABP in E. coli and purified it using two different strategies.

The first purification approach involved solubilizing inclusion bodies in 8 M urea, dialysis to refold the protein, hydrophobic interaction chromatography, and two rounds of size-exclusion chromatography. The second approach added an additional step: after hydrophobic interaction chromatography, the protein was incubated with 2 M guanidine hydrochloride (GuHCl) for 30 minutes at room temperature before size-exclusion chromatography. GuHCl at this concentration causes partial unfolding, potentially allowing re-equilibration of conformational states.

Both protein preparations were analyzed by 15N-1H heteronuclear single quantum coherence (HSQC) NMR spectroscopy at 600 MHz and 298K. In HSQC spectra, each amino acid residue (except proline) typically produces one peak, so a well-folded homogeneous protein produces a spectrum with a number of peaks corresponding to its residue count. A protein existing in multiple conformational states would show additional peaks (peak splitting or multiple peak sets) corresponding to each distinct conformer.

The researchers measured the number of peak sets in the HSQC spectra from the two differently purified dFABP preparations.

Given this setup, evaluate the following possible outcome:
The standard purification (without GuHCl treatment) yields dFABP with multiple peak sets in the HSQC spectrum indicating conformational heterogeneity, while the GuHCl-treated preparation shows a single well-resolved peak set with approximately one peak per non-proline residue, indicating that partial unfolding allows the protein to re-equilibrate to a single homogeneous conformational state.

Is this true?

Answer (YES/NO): NO